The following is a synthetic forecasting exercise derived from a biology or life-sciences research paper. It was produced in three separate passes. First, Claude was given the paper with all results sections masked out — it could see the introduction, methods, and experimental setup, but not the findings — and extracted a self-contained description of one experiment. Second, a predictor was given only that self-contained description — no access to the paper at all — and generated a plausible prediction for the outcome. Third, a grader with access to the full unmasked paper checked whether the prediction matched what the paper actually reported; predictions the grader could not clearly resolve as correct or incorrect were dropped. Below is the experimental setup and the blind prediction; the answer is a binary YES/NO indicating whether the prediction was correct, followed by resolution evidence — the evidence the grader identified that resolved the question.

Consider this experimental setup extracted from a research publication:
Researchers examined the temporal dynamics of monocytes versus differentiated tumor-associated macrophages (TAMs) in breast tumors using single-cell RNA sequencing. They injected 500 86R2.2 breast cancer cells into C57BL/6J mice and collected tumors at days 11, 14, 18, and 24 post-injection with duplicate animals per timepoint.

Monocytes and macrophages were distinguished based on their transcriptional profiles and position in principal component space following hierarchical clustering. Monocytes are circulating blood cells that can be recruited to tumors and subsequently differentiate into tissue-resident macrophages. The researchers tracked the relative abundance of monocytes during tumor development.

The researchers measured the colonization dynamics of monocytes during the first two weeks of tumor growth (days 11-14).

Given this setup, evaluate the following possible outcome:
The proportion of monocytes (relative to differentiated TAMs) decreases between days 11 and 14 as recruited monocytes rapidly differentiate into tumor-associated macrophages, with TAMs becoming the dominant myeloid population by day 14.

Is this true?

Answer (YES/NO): NO